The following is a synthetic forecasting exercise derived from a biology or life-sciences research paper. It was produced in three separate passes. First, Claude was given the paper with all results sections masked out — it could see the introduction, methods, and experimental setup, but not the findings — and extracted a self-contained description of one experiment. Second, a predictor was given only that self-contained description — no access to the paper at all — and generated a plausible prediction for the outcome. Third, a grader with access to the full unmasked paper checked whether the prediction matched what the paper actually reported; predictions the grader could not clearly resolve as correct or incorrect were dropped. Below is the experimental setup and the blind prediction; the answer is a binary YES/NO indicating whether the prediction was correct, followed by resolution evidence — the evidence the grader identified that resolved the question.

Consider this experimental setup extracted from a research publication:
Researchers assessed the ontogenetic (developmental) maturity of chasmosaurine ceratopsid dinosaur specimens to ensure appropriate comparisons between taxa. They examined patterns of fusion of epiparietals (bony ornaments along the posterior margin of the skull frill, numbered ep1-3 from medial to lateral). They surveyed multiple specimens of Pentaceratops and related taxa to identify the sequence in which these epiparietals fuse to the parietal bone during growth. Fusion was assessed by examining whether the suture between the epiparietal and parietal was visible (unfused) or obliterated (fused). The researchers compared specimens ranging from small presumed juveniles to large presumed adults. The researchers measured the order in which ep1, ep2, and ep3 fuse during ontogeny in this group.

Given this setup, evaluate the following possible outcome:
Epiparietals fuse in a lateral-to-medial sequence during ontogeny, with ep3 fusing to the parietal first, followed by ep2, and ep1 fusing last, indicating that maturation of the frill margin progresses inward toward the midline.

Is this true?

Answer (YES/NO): NO